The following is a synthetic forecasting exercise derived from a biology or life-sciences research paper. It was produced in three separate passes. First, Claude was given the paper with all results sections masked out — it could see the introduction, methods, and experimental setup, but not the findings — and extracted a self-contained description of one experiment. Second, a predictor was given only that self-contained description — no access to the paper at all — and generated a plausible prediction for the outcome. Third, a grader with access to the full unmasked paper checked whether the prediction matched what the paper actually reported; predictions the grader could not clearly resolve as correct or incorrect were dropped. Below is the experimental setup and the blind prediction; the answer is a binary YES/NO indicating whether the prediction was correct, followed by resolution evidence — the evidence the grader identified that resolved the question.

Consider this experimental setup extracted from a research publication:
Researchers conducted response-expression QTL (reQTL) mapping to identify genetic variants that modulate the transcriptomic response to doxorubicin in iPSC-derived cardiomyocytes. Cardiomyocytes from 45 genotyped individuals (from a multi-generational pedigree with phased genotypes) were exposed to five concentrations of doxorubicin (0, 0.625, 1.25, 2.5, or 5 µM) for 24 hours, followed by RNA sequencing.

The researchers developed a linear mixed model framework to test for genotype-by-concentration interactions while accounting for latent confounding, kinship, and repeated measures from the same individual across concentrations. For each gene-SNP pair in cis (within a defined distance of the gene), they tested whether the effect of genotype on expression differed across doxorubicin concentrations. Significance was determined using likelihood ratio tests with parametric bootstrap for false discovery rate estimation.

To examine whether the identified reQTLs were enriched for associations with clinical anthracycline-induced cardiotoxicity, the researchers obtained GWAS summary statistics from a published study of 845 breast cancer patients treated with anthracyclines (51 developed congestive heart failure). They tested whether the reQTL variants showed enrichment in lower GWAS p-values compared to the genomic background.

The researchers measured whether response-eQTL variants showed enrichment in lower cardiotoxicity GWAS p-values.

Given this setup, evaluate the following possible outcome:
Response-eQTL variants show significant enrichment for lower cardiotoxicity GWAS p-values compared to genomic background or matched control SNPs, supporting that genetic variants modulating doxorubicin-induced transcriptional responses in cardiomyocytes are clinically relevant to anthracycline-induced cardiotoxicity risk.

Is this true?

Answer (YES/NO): NO